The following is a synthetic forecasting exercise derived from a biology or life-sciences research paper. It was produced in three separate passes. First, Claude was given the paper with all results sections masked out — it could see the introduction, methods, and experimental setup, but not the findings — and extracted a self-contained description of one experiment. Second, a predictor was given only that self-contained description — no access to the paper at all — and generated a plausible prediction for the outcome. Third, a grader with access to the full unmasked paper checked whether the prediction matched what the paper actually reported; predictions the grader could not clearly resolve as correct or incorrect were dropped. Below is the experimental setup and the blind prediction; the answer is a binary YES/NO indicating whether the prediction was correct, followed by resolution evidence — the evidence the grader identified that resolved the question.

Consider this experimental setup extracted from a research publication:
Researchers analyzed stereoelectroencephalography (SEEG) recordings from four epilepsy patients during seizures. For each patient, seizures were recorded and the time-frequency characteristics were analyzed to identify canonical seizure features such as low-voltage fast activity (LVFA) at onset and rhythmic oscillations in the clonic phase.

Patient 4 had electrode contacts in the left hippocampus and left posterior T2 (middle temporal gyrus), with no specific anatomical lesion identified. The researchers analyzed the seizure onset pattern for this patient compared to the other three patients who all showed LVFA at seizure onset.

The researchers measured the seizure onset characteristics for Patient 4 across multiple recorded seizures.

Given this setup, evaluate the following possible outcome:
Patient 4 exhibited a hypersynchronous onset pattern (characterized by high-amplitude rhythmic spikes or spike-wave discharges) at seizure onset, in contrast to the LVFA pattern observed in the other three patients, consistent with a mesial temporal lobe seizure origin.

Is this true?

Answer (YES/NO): NO